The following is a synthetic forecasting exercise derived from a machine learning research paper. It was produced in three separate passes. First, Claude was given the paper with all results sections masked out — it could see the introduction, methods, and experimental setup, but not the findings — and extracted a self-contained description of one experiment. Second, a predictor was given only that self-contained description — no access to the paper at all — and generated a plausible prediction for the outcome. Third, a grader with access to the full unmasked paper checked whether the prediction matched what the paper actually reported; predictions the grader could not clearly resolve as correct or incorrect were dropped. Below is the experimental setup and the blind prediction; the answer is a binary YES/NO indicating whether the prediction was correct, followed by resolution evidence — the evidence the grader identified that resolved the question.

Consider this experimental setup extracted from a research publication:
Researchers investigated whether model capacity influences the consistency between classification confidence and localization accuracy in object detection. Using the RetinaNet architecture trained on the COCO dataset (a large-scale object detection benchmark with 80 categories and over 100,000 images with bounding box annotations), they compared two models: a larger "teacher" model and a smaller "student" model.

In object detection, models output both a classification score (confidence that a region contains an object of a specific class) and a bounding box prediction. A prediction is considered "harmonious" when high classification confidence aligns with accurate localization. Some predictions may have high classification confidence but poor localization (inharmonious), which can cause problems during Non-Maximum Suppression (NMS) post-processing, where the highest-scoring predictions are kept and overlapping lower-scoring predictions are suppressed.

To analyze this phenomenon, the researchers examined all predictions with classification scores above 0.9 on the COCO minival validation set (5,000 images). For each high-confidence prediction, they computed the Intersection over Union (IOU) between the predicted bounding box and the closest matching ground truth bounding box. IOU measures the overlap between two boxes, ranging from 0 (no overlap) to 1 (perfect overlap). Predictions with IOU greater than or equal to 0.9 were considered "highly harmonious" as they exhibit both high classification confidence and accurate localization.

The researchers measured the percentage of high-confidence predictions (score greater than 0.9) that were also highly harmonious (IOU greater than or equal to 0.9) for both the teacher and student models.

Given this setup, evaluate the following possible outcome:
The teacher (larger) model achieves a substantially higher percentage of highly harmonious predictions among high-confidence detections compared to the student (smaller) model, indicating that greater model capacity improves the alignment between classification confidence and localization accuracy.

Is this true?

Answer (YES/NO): NO